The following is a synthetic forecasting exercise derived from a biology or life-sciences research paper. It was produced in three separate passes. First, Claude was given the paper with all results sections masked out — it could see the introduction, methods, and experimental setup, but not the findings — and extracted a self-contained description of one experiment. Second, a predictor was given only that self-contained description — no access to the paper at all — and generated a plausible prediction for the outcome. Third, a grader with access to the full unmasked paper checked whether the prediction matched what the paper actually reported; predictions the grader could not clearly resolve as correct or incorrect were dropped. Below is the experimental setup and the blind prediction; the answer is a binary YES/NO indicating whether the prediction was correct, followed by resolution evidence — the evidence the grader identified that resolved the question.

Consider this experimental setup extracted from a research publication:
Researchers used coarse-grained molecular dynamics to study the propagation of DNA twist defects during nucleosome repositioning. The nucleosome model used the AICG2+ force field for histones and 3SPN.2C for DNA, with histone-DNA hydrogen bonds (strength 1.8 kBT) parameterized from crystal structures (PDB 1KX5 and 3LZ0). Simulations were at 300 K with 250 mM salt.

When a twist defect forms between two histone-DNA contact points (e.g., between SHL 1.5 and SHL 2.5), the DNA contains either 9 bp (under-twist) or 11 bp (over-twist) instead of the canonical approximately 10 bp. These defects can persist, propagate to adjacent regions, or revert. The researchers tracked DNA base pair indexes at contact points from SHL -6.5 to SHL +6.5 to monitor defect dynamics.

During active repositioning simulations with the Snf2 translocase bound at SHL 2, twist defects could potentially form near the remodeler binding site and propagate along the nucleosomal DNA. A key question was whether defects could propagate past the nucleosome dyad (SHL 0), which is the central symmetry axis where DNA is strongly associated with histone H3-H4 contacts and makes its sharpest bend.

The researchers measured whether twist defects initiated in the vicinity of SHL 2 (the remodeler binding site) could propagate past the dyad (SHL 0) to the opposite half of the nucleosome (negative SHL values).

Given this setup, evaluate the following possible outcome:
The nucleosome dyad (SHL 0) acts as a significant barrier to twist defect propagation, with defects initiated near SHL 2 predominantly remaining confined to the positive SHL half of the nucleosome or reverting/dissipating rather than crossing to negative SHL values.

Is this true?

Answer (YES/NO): NO